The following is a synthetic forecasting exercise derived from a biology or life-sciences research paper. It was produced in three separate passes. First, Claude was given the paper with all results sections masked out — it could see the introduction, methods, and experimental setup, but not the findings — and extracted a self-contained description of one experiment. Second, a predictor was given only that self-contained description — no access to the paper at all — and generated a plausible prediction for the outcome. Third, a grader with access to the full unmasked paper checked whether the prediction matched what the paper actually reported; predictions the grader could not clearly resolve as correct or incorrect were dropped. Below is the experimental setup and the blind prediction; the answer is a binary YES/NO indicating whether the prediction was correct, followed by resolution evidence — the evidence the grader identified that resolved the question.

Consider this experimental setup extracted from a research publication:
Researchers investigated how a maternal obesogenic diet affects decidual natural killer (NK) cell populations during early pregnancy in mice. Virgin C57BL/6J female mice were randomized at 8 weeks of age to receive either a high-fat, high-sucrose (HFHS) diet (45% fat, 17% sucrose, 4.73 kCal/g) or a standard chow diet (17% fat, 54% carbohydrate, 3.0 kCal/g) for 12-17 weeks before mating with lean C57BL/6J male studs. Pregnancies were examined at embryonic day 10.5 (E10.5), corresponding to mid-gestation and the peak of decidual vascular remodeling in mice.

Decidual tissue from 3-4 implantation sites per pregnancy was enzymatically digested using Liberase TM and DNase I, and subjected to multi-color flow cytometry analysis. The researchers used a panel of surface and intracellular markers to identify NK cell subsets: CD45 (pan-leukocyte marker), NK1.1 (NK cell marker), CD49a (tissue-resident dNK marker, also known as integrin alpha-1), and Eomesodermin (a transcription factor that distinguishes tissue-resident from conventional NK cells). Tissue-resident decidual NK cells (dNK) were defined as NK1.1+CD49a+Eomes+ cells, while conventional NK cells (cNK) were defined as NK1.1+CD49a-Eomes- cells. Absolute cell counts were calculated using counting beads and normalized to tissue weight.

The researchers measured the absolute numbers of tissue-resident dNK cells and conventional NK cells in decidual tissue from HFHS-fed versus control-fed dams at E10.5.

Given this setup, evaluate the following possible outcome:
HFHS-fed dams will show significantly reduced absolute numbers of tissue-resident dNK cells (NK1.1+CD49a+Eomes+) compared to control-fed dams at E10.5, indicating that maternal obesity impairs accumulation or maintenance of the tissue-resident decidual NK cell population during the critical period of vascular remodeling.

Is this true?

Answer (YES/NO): NO